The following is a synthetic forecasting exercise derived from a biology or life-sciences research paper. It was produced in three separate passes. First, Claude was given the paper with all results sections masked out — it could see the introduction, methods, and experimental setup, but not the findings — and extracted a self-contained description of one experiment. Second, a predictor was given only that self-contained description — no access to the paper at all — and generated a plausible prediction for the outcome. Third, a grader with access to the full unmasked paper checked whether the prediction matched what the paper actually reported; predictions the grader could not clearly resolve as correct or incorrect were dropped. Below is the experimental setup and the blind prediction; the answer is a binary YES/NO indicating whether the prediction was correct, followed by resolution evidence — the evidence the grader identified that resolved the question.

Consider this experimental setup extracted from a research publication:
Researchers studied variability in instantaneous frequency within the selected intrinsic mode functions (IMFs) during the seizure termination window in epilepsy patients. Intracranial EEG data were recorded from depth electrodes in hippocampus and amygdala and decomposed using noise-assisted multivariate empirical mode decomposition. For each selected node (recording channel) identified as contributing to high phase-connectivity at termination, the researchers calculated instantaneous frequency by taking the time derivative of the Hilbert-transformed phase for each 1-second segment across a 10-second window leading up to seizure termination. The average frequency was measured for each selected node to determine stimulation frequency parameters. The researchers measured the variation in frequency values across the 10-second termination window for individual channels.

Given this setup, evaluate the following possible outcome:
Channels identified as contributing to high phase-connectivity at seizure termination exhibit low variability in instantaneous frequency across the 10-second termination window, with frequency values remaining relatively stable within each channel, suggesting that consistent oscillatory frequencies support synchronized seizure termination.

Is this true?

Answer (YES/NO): YES